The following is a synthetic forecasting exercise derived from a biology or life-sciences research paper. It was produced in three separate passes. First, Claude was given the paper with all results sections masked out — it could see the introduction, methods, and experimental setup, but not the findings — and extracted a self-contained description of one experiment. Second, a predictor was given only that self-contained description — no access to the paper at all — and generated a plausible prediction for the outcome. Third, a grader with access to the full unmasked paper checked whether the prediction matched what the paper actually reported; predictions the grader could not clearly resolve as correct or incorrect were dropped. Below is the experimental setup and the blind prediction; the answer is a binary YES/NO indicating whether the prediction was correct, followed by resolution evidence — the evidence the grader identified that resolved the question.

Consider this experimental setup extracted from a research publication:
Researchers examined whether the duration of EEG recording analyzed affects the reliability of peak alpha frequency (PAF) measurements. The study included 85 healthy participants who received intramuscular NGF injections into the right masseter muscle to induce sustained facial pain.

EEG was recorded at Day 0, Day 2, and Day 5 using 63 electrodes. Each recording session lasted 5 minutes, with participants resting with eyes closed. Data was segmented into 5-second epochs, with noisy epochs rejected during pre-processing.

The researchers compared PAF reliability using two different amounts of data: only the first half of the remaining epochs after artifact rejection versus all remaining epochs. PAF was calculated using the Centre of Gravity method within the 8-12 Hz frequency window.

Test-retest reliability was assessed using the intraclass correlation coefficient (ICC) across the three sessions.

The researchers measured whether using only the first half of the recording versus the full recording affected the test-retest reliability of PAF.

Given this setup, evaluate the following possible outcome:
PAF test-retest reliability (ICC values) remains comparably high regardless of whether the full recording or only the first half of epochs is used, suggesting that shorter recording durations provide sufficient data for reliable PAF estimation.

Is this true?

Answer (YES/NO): YES